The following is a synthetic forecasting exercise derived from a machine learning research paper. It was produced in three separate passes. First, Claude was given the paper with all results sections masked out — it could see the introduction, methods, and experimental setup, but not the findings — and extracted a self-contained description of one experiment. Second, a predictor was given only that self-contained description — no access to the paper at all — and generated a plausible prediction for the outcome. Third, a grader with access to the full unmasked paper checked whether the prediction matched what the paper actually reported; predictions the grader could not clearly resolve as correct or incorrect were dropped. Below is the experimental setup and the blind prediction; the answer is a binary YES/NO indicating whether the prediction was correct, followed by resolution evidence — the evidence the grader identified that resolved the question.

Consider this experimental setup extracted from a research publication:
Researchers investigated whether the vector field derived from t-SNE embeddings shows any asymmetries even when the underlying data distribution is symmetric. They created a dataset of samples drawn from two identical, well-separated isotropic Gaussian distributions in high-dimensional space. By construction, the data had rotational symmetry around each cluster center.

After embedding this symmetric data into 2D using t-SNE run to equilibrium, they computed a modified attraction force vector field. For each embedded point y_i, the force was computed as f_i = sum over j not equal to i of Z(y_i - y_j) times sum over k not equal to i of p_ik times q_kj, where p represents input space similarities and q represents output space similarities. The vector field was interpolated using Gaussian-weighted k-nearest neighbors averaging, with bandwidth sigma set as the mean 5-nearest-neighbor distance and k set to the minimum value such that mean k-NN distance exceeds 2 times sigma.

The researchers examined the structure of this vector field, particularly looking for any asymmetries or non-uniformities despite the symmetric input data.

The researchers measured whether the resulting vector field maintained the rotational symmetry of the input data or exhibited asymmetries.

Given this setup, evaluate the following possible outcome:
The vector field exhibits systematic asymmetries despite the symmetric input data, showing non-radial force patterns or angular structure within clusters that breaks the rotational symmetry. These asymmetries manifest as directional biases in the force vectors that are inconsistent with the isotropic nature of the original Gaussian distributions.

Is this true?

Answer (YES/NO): YES